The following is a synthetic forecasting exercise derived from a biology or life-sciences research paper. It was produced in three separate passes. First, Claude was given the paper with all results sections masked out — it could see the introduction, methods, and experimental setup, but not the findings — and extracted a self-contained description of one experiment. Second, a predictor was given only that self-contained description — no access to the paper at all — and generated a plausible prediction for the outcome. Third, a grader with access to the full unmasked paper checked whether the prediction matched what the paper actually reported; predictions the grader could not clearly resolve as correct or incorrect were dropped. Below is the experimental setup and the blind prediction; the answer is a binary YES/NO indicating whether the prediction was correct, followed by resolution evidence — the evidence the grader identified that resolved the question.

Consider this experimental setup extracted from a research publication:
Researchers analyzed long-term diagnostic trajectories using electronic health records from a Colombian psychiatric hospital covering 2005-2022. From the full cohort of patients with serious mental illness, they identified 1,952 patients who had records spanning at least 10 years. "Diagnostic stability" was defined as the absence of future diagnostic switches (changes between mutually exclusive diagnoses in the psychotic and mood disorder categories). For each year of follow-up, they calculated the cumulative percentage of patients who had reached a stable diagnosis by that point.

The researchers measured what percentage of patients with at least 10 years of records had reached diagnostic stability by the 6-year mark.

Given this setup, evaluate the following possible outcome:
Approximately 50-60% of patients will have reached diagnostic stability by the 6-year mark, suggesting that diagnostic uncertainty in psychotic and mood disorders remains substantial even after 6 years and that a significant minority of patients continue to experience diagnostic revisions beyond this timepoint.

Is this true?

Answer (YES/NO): NO